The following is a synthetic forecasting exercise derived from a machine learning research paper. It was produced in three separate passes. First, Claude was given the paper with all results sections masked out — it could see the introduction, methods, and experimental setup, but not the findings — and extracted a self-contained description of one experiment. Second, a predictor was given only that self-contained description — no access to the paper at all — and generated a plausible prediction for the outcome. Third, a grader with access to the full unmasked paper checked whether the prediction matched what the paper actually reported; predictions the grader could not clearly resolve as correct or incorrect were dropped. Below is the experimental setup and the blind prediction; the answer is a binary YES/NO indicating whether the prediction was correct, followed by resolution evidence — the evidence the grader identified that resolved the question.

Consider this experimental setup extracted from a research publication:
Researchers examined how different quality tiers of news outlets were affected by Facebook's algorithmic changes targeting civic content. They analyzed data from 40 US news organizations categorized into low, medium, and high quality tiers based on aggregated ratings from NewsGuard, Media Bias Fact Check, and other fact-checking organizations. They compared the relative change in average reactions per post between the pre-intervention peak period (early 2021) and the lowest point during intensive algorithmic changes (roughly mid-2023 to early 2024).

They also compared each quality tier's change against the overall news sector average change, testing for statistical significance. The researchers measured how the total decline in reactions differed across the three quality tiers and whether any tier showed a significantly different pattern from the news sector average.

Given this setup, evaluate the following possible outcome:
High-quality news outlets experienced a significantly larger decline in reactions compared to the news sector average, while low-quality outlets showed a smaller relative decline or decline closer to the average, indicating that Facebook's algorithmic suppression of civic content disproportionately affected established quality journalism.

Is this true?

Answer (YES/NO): NO